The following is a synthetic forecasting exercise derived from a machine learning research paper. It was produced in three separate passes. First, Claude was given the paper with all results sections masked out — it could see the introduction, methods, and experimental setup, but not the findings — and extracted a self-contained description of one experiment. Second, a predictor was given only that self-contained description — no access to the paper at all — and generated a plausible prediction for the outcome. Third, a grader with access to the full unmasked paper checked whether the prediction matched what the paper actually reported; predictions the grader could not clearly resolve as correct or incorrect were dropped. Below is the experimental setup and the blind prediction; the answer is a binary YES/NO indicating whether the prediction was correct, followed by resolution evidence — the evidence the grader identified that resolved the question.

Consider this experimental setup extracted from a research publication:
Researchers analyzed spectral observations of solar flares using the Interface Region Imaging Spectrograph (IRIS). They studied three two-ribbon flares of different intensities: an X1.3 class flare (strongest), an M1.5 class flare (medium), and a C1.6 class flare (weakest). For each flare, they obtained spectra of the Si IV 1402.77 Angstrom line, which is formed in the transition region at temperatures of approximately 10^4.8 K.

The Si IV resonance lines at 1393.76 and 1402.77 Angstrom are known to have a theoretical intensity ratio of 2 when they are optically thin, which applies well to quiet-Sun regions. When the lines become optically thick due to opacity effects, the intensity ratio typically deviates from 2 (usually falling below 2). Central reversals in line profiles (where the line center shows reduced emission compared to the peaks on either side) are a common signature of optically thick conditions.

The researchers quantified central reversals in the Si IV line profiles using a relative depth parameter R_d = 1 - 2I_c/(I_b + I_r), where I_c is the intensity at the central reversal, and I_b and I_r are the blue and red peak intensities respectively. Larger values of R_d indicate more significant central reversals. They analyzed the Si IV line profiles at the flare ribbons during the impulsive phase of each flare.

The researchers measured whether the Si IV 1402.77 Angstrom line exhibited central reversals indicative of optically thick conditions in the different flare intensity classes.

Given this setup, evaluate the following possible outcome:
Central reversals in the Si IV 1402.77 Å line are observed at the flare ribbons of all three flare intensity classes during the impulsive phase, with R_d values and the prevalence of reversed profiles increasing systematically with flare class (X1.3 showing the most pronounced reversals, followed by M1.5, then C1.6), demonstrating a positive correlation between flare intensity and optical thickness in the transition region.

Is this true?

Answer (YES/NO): NO